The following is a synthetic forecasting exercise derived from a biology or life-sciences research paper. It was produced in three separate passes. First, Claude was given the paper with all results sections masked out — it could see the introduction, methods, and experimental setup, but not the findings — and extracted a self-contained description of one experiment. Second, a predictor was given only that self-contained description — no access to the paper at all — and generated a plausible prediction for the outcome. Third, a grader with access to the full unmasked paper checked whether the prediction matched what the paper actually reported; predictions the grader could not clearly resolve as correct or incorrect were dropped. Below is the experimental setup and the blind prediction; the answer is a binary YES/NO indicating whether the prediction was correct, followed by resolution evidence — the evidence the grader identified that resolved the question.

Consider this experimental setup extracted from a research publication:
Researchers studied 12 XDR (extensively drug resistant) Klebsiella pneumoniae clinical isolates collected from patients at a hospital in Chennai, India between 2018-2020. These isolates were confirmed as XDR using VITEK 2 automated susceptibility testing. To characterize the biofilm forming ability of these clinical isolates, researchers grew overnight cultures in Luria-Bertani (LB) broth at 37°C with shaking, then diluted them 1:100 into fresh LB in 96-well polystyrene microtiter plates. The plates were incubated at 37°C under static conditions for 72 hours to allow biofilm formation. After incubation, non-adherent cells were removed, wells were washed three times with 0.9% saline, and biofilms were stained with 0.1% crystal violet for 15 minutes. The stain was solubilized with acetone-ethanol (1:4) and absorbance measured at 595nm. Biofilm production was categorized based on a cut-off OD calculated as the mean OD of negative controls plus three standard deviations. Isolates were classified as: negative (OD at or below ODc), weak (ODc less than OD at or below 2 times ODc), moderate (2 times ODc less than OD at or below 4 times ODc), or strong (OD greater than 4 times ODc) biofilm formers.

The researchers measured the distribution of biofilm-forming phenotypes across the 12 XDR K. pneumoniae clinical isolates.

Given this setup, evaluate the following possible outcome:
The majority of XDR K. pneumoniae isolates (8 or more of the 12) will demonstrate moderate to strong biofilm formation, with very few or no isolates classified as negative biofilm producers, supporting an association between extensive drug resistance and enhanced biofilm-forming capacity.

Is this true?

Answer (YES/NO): YES